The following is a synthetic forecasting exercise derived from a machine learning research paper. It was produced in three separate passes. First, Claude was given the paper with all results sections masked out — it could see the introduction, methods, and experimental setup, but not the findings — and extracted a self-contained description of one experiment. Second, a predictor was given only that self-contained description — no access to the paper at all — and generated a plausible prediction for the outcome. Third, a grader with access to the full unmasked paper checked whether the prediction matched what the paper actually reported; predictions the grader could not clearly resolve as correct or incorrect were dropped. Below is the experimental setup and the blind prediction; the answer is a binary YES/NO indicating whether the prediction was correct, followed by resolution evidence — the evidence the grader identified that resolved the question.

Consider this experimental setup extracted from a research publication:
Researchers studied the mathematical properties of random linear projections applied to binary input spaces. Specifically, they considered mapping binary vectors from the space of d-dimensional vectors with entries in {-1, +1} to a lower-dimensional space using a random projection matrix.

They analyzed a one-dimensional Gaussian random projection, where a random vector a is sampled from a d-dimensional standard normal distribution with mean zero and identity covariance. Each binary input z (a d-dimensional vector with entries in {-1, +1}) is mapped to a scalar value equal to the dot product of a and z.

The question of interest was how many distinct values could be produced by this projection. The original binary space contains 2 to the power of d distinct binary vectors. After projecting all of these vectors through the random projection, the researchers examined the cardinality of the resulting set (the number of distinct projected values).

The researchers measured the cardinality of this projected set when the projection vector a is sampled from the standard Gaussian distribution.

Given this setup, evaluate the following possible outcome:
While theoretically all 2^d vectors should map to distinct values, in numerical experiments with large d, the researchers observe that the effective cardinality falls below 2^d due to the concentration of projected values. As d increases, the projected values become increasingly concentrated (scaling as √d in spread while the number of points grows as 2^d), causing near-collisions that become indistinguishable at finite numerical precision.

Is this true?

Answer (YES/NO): NO